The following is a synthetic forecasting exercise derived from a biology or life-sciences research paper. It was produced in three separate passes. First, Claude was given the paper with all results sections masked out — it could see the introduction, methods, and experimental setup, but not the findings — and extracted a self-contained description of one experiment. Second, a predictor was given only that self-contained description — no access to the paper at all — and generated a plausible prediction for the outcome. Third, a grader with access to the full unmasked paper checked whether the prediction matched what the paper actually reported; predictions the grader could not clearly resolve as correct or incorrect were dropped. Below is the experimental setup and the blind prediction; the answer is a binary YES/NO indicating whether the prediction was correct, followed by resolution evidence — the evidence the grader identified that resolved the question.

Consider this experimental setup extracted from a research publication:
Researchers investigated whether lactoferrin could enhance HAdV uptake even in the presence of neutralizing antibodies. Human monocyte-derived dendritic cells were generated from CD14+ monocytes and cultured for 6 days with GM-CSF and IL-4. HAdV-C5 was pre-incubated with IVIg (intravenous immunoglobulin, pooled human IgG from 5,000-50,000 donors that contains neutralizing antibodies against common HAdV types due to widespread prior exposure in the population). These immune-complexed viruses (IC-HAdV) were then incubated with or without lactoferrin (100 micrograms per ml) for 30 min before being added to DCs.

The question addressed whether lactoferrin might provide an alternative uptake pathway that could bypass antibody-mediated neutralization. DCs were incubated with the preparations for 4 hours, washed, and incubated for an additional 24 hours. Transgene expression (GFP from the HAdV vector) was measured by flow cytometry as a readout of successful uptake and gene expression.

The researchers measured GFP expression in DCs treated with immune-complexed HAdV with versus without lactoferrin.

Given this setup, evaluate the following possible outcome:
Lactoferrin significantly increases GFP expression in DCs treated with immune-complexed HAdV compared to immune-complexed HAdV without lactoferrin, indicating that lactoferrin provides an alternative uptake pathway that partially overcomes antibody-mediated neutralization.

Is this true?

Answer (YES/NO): YES